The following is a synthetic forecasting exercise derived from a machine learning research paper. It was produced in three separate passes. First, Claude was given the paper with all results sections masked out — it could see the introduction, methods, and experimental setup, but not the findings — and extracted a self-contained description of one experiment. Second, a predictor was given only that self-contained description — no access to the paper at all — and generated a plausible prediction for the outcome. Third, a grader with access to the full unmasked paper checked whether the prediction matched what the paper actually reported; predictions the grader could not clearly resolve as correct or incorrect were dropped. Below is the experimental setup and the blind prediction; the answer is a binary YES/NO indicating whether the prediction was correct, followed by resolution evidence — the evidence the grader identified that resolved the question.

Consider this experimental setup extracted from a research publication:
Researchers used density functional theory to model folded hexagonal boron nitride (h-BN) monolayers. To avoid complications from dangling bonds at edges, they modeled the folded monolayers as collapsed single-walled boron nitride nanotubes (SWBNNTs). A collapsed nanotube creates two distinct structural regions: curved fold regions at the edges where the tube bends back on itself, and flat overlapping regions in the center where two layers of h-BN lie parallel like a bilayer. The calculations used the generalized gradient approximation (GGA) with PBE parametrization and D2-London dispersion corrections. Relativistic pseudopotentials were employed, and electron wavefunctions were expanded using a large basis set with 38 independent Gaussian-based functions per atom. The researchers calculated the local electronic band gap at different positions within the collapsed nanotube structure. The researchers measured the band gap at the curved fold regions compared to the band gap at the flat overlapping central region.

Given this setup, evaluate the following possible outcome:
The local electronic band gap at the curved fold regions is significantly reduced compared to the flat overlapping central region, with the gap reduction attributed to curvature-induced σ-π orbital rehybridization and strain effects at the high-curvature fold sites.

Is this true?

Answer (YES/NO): NO